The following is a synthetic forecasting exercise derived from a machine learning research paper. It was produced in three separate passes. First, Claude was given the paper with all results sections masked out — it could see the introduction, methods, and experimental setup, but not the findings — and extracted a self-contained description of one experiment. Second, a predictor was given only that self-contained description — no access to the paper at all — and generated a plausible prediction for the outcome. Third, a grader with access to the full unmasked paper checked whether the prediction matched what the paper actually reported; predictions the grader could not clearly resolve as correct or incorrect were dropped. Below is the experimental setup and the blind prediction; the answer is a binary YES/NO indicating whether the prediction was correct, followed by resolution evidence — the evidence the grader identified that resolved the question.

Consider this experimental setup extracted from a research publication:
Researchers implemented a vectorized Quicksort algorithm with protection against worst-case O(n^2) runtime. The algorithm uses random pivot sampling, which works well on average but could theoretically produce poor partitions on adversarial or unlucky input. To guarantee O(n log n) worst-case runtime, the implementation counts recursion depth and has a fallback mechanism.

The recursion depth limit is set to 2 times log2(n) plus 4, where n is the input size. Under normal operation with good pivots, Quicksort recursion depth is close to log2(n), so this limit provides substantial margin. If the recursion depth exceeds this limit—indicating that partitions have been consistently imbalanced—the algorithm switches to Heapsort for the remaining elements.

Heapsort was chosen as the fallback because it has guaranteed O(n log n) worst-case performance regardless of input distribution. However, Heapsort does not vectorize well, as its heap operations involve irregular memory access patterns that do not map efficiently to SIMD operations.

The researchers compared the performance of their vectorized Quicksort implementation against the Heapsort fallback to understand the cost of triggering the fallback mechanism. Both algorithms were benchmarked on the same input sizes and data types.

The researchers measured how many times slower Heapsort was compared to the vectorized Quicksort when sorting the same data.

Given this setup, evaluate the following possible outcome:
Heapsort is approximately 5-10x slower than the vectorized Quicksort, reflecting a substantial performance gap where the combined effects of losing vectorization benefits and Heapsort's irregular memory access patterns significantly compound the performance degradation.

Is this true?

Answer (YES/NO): NO